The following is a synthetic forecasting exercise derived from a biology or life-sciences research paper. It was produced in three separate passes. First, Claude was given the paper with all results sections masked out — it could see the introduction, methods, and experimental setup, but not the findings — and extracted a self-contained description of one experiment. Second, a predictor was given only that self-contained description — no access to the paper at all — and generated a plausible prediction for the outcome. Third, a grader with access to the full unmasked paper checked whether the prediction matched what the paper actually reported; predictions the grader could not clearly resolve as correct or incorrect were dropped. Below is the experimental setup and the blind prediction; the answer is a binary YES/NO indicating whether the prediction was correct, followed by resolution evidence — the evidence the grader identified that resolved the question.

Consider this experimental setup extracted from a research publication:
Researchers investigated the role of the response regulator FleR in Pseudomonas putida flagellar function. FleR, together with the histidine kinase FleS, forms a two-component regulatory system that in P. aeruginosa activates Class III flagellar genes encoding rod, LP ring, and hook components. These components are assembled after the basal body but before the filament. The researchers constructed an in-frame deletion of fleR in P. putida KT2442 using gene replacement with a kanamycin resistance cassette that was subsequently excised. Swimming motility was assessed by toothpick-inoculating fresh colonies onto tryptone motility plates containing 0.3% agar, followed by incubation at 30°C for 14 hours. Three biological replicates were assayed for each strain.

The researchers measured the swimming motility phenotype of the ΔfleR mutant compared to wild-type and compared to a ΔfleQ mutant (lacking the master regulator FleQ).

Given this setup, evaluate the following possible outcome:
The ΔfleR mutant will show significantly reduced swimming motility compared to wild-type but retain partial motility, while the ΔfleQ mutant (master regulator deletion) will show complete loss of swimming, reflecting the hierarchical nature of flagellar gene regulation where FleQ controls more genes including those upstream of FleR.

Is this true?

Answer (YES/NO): NO